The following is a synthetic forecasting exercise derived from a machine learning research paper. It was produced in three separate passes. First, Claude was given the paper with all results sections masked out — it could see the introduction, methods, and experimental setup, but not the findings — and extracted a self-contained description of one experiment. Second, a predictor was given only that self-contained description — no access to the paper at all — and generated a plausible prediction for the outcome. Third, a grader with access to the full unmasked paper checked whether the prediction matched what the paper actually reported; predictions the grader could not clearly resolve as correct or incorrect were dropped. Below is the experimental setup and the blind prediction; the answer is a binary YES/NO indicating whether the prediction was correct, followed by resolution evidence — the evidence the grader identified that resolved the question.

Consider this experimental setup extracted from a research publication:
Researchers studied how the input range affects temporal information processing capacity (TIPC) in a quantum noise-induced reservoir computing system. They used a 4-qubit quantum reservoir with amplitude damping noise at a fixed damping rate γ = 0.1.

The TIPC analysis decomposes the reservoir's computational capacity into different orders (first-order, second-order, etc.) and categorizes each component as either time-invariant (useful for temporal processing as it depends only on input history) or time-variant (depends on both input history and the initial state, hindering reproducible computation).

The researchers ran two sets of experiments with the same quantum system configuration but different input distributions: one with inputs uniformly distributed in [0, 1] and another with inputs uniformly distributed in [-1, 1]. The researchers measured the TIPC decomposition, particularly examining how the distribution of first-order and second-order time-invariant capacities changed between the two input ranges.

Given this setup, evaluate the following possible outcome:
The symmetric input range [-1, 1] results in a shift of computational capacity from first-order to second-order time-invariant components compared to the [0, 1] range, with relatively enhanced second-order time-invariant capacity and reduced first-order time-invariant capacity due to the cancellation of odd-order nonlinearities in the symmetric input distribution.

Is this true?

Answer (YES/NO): YES